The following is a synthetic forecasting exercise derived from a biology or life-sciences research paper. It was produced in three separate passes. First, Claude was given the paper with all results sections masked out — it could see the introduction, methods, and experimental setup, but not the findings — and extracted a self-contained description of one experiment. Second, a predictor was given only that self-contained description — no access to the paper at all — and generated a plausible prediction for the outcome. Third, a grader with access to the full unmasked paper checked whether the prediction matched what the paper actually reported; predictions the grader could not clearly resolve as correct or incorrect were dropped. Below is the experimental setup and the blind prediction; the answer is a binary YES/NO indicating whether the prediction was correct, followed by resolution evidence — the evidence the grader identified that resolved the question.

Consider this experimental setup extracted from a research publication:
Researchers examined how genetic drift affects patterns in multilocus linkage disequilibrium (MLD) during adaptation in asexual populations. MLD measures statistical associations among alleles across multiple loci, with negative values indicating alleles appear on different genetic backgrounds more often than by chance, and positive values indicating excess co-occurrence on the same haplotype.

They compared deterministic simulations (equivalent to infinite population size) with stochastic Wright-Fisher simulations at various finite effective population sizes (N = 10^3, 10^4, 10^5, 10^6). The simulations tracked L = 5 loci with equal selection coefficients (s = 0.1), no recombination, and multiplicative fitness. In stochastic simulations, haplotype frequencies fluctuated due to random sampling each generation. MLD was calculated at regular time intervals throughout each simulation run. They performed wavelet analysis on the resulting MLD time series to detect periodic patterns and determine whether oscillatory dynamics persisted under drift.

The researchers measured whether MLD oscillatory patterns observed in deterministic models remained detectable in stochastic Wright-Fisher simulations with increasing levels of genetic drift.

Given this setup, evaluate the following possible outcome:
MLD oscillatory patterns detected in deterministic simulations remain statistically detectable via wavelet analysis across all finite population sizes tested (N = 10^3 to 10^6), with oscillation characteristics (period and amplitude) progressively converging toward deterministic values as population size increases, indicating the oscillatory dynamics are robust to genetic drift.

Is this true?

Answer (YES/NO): NO